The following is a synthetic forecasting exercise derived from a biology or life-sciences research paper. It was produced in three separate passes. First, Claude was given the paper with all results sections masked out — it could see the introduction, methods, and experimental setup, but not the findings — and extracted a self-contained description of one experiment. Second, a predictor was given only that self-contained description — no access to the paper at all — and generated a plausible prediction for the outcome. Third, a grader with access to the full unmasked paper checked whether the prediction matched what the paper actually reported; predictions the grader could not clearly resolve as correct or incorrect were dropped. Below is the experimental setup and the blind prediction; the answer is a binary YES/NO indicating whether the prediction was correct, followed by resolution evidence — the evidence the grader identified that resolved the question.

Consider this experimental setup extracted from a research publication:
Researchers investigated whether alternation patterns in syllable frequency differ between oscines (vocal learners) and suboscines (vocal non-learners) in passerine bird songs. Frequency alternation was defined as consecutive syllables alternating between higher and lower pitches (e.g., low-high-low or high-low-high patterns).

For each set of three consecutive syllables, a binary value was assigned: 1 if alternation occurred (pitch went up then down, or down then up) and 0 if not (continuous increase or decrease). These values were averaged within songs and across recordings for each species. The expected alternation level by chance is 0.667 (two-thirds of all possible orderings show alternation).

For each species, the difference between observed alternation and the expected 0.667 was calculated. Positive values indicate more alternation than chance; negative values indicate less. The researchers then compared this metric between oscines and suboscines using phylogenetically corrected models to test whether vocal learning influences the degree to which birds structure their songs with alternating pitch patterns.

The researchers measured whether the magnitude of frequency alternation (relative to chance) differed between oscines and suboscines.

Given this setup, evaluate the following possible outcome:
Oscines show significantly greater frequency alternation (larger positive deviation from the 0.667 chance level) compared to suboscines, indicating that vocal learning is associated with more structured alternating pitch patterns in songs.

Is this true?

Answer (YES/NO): NO